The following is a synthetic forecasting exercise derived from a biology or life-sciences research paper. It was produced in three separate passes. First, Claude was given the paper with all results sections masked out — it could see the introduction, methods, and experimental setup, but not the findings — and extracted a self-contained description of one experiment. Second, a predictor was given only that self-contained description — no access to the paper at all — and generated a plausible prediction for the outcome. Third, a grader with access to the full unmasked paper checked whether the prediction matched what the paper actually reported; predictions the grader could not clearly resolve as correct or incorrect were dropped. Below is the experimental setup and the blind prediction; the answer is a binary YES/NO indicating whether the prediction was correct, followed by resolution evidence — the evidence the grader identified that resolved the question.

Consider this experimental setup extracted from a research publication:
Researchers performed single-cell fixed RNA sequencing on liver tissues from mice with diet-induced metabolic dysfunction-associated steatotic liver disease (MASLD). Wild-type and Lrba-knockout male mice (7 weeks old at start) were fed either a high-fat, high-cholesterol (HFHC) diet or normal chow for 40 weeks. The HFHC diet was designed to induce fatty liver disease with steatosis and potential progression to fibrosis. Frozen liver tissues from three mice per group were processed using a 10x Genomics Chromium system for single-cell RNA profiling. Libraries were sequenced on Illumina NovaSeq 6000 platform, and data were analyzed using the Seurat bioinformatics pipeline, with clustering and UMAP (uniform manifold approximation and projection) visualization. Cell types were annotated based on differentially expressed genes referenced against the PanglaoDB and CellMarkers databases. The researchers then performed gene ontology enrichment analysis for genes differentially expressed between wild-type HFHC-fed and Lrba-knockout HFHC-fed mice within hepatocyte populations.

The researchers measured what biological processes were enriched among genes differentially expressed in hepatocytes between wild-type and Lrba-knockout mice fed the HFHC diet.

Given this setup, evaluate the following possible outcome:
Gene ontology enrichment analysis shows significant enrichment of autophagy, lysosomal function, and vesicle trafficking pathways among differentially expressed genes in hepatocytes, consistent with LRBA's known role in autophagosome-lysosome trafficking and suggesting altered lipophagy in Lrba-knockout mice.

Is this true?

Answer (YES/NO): NO